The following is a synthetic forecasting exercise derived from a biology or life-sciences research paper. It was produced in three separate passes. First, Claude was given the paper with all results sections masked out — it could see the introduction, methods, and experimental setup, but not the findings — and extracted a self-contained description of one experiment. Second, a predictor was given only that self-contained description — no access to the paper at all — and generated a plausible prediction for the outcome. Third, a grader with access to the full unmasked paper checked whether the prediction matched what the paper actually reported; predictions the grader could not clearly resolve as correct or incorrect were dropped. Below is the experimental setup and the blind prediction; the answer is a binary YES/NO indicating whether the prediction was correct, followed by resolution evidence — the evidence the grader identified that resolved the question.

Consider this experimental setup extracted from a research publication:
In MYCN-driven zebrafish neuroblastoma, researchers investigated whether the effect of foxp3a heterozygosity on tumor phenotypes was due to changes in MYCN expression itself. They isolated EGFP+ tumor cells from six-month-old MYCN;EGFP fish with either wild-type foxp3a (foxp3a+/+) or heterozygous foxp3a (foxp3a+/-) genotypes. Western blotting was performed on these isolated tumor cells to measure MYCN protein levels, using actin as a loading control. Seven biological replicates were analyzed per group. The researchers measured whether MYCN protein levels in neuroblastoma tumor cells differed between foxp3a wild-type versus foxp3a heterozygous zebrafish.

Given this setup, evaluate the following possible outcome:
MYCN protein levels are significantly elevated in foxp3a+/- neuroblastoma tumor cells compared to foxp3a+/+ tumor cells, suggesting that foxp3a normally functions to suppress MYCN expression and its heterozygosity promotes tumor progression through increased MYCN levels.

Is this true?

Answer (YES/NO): NO